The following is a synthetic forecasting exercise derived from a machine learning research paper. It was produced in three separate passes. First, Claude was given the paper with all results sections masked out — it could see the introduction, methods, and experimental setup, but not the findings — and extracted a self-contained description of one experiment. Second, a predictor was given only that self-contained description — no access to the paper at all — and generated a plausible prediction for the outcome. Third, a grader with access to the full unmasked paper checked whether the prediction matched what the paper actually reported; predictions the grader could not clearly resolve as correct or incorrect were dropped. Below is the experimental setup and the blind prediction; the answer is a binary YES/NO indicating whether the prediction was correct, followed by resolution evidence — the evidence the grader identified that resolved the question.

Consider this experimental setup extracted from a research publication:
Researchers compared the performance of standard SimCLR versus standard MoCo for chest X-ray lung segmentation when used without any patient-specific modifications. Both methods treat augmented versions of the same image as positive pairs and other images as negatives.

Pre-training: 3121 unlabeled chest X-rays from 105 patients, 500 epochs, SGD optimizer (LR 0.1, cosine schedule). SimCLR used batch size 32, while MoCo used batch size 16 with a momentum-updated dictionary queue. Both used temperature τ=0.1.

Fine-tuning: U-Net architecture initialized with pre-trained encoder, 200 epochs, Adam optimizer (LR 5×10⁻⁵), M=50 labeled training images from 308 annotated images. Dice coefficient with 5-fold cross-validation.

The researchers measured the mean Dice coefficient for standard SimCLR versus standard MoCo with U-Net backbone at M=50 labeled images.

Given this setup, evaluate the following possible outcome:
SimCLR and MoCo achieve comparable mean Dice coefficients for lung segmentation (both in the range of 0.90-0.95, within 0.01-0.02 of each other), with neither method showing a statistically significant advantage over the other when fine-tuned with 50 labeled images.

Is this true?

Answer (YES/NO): YES